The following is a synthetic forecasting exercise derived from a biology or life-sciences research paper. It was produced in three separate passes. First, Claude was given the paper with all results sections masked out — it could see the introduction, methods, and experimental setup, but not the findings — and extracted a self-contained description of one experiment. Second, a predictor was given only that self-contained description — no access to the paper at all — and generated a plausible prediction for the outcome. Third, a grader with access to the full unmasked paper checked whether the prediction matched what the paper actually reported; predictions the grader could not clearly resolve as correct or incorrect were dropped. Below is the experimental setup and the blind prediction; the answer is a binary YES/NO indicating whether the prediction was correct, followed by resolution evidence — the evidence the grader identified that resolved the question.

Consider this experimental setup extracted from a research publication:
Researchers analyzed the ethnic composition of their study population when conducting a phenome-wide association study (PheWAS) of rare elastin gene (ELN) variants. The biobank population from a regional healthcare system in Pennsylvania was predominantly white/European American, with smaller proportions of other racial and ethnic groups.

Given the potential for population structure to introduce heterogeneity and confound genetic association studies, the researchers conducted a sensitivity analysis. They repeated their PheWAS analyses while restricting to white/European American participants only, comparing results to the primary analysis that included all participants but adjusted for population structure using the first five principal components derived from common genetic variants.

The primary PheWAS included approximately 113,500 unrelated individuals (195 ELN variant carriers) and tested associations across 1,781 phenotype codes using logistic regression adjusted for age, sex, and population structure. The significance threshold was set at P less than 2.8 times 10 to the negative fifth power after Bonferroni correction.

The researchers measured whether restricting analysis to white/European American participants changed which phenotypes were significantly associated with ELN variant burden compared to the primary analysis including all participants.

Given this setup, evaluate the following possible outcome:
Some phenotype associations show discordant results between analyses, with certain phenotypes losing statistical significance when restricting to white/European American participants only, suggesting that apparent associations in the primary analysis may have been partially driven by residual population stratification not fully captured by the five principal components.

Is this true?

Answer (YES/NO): NO